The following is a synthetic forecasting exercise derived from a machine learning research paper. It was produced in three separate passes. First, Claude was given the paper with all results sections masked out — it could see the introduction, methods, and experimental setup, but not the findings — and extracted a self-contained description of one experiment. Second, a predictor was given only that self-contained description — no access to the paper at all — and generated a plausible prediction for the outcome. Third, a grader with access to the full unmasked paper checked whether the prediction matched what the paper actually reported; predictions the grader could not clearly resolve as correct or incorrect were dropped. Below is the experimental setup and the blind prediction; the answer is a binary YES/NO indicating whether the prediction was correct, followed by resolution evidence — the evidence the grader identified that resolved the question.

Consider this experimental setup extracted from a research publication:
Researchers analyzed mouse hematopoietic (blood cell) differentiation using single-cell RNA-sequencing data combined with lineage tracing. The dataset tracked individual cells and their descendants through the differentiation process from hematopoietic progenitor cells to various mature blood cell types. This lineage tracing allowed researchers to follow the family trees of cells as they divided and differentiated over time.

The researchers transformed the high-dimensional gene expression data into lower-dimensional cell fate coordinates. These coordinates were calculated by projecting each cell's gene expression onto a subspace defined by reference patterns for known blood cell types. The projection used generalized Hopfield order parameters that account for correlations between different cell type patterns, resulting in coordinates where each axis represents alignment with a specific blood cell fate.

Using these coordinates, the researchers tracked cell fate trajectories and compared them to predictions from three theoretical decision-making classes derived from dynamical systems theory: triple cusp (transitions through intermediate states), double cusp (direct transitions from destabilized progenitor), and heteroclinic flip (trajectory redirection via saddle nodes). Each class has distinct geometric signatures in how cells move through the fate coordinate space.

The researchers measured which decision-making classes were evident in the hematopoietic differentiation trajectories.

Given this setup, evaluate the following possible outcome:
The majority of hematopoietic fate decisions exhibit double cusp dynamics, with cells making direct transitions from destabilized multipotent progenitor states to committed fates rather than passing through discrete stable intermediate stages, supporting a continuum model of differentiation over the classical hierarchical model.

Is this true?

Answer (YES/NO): NO